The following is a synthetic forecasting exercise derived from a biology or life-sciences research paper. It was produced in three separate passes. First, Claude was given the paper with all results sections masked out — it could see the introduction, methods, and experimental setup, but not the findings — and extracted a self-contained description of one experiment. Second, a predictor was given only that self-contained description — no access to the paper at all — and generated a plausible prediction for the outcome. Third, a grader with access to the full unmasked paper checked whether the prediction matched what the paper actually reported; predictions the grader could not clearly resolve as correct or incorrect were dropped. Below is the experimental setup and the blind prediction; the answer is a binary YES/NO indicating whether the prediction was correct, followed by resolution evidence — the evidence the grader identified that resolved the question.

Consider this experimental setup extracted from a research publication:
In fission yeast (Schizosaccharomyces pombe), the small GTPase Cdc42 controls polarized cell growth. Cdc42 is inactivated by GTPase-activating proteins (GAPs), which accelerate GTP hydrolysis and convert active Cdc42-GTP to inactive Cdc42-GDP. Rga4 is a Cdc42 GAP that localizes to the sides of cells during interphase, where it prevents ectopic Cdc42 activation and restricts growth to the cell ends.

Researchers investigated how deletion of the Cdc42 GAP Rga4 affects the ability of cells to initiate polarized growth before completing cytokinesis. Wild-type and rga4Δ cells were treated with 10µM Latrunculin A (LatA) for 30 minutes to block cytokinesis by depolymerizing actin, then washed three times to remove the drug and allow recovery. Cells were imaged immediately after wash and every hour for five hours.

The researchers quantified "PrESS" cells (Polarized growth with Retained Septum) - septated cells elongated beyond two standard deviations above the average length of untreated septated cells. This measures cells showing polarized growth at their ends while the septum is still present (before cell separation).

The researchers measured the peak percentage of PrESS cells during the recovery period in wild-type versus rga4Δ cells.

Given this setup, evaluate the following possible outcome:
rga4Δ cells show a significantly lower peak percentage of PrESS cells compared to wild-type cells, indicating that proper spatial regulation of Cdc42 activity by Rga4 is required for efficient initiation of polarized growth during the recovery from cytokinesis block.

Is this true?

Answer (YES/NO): NO